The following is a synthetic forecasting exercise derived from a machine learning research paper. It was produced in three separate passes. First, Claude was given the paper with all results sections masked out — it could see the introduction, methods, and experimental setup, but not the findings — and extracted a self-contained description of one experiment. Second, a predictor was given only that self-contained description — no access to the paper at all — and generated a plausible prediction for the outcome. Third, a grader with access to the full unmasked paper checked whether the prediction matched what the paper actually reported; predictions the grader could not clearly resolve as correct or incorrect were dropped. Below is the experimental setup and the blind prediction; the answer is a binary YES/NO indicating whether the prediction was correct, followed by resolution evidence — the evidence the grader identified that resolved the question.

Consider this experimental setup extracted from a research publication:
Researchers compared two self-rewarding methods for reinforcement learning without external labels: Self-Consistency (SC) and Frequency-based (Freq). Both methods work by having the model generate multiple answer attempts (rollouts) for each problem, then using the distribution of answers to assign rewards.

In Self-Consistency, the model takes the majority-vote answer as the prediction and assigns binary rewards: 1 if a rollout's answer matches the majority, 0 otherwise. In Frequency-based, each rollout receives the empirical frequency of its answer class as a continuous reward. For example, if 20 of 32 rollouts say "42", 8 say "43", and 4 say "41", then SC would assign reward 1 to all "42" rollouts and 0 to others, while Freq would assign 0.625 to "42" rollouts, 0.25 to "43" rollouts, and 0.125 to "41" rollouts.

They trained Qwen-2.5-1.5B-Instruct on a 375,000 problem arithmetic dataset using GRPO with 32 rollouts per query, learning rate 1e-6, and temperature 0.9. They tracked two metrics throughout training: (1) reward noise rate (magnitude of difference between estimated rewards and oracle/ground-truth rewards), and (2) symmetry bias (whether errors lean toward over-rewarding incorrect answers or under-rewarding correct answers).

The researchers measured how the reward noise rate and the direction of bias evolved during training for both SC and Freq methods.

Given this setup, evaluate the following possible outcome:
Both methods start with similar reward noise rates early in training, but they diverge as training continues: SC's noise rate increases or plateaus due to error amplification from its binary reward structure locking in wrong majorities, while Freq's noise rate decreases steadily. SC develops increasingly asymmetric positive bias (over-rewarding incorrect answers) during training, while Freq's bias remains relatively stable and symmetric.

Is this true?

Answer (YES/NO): NO